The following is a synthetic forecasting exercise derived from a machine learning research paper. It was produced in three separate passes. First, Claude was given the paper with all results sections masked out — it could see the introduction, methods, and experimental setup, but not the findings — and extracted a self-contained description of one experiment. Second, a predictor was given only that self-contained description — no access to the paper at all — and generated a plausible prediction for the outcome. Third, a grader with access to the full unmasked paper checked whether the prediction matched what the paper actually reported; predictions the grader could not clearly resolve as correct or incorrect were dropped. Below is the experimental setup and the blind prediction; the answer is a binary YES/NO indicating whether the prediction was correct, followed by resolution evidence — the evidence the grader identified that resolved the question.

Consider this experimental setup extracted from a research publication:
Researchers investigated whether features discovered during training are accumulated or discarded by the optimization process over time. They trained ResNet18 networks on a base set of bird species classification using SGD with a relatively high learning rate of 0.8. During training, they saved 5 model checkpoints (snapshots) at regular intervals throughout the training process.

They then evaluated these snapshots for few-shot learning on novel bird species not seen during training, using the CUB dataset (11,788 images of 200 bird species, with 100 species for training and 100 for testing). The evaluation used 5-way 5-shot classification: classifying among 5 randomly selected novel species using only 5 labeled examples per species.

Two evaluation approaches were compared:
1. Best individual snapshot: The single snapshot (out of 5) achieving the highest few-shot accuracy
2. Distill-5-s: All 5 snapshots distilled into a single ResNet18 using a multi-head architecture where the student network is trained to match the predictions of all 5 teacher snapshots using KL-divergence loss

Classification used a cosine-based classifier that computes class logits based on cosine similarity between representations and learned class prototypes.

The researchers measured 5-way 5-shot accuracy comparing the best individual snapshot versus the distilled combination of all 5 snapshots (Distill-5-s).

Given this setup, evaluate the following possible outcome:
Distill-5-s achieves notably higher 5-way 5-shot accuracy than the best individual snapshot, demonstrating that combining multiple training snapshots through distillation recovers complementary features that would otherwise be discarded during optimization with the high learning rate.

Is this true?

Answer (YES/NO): YES